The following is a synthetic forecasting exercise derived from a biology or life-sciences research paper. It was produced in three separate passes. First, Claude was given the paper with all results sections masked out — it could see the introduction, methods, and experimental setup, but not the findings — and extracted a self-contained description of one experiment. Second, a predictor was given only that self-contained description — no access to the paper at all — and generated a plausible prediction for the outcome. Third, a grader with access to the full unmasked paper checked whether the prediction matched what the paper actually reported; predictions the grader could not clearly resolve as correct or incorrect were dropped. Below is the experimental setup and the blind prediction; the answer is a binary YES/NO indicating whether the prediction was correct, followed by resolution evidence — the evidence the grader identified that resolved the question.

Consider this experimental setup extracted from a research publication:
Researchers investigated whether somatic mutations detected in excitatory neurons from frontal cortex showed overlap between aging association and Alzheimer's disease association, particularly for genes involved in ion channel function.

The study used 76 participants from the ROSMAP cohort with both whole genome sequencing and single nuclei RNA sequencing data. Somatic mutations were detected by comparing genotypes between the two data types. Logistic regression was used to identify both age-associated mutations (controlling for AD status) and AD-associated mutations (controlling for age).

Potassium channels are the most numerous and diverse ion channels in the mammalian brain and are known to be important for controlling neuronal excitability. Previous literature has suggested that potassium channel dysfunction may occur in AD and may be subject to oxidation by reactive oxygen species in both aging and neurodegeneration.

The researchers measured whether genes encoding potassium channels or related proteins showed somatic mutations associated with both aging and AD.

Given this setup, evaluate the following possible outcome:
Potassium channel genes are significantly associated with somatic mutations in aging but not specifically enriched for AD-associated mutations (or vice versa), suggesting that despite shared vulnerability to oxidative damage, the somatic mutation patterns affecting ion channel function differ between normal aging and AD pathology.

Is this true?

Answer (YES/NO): NO